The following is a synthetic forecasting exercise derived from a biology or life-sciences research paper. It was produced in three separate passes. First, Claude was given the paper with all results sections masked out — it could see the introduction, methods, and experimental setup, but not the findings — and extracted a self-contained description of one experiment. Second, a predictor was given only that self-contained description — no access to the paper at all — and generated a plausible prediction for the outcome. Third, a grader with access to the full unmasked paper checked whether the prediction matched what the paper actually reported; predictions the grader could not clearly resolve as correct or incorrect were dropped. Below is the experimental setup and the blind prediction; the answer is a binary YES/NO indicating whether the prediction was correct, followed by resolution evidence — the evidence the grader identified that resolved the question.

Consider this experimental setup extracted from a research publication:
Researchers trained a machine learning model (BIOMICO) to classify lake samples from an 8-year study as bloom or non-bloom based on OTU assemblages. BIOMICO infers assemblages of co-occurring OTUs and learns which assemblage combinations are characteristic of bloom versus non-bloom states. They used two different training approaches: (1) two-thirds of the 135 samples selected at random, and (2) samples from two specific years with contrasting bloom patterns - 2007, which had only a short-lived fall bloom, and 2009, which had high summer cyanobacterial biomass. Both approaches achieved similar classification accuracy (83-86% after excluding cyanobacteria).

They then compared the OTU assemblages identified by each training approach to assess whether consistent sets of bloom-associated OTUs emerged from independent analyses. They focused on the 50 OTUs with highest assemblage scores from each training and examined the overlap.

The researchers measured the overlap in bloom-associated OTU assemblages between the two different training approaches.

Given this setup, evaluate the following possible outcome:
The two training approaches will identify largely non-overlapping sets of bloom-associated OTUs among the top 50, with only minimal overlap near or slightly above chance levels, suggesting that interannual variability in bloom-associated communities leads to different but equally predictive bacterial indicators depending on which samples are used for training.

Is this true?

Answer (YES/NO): NO